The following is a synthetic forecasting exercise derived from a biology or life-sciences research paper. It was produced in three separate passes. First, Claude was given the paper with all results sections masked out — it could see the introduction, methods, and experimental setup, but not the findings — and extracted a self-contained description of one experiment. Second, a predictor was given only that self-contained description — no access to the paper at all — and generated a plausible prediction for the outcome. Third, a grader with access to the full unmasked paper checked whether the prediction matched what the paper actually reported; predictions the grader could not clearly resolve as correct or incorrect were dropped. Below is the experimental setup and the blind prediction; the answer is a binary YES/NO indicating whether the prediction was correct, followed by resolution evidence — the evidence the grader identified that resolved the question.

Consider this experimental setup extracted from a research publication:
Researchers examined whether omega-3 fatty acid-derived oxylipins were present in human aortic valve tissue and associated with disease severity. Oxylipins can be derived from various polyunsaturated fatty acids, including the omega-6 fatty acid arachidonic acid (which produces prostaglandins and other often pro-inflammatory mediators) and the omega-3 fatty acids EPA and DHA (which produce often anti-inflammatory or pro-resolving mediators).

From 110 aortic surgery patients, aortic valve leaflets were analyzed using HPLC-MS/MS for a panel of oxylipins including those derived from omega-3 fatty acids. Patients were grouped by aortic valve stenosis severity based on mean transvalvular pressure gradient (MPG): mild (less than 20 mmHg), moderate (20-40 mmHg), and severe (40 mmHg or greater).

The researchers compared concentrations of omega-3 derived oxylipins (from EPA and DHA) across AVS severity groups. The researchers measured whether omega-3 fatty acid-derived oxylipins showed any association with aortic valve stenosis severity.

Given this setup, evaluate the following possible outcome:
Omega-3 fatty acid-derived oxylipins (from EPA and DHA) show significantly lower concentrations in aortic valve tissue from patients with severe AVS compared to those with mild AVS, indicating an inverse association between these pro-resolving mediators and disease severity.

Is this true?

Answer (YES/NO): NO